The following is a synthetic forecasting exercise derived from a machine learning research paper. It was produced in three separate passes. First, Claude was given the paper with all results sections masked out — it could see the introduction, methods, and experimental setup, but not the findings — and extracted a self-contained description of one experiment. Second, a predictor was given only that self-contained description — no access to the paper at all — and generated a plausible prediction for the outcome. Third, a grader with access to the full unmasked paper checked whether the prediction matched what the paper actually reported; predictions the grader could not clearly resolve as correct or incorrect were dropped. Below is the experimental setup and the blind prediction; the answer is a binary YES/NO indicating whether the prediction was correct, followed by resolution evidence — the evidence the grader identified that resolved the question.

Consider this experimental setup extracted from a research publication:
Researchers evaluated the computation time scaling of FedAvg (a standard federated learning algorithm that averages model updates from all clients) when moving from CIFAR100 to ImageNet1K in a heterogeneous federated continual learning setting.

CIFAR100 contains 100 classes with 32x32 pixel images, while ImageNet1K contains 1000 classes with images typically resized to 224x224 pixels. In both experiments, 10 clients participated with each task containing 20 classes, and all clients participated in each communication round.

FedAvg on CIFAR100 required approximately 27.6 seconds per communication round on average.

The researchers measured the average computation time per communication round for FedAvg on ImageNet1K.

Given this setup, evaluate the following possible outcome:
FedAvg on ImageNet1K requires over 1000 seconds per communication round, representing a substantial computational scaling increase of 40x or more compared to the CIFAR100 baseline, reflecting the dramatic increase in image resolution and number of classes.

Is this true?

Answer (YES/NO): YES